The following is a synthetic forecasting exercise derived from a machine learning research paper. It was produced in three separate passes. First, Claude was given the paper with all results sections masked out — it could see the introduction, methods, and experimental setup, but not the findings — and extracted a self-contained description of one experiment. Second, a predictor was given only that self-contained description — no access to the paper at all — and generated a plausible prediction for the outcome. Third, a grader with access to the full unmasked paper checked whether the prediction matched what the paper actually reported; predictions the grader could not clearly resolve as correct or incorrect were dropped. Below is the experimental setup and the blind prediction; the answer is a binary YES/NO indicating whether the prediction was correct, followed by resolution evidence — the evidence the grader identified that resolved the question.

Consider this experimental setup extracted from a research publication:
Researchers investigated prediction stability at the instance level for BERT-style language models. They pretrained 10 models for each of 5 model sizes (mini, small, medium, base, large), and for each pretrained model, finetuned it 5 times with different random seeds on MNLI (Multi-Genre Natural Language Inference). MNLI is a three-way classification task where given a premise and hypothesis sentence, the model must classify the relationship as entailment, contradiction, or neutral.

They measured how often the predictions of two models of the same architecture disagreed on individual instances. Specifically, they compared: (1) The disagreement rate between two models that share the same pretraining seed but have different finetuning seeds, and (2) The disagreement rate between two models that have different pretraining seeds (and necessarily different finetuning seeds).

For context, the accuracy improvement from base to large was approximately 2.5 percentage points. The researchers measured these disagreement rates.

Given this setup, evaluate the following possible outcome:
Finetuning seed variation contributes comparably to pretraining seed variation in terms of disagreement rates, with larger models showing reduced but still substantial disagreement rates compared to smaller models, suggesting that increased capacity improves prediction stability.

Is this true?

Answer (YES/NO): NO